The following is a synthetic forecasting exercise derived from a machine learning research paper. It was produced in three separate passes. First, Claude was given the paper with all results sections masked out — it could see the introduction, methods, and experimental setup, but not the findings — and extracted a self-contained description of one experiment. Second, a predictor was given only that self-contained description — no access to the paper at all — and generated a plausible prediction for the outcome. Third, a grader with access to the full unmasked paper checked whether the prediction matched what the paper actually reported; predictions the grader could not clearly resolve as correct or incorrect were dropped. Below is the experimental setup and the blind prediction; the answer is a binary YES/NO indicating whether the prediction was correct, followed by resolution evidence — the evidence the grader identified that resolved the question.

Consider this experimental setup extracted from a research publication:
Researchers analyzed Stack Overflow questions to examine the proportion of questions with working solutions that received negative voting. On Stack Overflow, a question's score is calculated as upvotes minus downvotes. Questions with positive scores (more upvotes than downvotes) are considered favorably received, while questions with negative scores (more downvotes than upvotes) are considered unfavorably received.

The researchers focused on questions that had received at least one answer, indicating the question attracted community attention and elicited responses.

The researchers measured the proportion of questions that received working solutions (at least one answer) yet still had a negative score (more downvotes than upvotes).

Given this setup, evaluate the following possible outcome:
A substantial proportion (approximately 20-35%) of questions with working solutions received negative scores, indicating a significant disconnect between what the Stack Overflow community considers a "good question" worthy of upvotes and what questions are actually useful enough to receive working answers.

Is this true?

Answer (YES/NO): NO